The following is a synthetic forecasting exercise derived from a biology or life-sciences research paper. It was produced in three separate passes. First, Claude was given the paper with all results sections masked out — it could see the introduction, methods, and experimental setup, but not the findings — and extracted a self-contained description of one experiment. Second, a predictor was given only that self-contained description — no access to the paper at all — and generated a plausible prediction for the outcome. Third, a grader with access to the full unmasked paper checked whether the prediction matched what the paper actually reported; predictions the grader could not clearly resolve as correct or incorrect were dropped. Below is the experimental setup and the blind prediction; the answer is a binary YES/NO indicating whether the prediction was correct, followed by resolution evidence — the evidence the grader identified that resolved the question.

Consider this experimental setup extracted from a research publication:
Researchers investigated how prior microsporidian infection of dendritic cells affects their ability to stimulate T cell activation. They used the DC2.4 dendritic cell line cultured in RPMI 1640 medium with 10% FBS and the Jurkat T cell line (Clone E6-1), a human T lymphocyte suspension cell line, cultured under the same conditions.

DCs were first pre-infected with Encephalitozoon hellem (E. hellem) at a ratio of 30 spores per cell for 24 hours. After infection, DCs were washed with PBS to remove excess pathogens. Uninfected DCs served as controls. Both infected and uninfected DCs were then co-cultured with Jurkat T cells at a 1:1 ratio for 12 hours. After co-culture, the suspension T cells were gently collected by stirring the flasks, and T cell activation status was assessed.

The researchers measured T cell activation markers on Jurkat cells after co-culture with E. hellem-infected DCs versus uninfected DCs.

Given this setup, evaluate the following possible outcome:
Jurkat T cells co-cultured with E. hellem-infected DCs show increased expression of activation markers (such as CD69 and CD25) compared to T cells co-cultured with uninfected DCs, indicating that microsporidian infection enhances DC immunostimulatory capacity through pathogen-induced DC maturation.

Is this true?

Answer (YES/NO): NO